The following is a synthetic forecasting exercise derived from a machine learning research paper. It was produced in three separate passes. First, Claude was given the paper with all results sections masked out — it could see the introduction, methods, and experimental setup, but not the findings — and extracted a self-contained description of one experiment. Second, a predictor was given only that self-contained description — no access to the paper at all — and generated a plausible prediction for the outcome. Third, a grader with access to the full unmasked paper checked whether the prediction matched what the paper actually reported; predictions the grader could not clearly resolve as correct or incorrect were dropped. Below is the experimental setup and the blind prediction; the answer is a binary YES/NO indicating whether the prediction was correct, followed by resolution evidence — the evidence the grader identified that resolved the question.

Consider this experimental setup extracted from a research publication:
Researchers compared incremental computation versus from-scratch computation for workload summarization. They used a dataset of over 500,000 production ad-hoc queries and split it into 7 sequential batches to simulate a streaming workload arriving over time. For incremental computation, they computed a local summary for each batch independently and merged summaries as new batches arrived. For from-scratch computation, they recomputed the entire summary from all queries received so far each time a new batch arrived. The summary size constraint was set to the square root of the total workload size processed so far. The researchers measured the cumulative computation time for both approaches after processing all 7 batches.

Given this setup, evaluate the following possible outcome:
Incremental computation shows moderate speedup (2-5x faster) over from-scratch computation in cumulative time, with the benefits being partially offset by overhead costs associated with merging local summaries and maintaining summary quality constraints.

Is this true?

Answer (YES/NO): NO